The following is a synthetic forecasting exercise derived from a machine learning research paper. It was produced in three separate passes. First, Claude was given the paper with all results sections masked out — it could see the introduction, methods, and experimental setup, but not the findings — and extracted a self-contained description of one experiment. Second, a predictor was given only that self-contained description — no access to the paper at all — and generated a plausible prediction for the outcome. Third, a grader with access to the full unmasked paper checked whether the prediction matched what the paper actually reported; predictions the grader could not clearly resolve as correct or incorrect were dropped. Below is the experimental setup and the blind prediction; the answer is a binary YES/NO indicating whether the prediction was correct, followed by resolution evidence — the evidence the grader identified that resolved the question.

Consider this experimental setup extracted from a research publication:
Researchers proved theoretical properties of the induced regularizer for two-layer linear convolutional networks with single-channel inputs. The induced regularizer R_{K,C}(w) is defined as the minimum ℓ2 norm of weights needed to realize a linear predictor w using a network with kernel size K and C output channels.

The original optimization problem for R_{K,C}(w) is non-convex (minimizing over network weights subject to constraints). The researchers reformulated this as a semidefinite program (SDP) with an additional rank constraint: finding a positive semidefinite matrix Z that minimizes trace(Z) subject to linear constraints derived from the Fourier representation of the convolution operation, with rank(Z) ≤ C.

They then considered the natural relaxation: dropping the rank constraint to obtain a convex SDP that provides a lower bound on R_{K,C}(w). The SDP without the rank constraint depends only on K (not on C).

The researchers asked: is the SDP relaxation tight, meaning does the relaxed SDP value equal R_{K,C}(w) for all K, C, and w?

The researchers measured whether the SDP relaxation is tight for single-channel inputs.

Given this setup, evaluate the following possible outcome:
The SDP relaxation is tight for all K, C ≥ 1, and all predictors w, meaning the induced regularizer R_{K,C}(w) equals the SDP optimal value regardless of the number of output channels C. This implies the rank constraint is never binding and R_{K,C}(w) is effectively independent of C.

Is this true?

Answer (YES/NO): YES